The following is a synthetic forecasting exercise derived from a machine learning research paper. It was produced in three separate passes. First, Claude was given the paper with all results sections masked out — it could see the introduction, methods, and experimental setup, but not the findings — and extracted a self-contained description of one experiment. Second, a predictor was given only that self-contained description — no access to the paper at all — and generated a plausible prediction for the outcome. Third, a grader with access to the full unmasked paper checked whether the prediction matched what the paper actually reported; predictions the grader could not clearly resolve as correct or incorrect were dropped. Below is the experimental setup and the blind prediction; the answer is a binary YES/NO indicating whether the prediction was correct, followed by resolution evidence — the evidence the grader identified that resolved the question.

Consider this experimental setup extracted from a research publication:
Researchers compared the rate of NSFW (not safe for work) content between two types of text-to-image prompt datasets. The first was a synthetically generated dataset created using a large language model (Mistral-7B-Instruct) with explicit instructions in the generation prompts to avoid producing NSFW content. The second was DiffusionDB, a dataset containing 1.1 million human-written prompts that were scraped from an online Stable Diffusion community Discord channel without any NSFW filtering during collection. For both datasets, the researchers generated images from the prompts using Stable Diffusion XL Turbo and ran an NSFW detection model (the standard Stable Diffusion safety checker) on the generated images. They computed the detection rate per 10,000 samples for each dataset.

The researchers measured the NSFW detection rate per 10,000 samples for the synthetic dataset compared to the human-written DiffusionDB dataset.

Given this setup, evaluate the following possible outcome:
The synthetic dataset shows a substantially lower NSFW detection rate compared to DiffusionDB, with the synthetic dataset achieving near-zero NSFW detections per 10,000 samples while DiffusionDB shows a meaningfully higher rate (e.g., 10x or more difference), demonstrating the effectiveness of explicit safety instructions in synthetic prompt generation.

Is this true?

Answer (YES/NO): NO